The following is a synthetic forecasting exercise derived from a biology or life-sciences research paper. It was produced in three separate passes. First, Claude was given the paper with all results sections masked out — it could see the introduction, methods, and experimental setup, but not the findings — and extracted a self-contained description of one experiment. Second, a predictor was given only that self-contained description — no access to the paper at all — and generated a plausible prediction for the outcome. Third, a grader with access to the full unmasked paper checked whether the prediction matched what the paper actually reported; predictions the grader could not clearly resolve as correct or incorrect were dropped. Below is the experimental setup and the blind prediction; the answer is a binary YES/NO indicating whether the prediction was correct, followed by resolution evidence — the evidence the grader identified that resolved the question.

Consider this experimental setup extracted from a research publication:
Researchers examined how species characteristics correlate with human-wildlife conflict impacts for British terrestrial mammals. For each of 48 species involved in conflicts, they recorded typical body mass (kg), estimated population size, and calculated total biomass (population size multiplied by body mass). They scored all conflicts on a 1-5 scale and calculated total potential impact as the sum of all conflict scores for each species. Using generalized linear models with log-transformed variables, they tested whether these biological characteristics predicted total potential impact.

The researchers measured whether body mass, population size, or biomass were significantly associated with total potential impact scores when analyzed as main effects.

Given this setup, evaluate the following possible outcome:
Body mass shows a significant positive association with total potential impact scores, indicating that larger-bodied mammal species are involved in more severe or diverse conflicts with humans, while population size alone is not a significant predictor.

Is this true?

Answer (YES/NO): YES